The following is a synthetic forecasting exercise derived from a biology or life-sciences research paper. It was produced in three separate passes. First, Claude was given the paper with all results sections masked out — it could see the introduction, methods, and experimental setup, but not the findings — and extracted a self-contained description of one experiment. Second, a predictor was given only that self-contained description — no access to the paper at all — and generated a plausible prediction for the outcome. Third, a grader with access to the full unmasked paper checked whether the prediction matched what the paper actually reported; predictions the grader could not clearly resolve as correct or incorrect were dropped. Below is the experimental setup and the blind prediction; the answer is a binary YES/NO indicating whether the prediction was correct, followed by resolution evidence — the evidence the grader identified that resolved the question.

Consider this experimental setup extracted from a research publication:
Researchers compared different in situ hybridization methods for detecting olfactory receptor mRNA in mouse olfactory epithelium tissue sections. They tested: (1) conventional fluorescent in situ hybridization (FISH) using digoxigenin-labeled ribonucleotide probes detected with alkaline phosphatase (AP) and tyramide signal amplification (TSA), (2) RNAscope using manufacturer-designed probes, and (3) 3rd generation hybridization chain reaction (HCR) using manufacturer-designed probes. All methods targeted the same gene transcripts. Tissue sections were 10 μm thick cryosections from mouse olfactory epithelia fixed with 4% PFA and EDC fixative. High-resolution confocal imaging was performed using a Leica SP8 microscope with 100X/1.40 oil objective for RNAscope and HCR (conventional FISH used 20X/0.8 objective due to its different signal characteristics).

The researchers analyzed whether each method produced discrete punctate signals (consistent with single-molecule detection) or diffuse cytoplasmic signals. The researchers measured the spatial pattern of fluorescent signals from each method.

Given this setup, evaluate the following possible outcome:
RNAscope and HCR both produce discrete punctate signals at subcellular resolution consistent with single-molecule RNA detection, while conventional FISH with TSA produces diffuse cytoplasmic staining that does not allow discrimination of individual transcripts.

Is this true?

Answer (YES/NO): YES